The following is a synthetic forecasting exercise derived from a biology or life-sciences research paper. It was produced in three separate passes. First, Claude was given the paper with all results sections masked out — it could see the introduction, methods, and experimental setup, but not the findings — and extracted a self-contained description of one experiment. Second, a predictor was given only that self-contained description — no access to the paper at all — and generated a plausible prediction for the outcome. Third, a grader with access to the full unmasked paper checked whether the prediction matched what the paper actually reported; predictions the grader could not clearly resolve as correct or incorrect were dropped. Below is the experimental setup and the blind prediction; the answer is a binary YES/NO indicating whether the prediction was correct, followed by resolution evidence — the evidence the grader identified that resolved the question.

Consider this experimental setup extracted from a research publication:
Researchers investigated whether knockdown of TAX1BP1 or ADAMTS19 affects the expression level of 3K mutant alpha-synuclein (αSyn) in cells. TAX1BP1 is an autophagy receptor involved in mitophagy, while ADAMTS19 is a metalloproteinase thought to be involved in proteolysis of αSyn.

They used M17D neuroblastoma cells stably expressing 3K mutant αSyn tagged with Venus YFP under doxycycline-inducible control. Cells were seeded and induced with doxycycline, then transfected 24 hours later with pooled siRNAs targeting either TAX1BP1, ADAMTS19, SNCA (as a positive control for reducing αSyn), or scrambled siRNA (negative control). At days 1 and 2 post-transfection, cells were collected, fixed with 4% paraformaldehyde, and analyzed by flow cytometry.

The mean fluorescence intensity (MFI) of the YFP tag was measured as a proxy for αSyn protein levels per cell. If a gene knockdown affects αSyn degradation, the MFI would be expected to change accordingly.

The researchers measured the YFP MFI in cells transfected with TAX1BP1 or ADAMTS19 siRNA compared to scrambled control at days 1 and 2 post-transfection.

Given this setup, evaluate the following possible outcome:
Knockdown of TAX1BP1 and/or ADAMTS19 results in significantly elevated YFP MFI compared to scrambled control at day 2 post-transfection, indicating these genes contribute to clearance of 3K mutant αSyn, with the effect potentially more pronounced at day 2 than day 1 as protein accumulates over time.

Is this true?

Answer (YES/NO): NO